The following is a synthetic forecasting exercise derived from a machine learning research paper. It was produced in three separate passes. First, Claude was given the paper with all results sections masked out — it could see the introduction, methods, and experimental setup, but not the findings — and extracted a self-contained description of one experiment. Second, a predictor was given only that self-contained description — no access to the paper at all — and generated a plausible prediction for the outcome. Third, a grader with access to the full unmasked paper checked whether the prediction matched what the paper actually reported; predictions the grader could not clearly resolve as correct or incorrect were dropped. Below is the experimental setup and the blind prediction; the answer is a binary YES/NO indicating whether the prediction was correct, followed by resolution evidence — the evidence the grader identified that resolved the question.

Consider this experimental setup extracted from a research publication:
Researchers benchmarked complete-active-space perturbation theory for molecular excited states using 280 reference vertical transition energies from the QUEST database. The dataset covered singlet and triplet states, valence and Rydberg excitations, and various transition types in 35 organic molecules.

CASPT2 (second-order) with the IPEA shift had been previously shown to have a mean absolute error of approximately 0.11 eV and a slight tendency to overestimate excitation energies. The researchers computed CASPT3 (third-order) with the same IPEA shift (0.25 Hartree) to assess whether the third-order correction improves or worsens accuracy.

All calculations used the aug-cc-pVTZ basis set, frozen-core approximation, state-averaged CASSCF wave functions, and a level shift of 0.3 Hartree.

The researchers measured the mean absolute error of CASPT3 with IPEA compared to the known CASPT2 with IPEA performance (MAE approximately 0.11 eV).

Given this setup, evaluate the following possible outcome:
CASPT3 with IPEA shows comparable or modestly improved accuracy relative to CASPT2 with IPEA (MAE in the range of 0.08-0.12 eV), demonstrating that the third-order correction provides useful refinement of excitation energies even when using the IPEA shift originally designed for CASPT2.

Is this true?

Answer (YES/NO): YES